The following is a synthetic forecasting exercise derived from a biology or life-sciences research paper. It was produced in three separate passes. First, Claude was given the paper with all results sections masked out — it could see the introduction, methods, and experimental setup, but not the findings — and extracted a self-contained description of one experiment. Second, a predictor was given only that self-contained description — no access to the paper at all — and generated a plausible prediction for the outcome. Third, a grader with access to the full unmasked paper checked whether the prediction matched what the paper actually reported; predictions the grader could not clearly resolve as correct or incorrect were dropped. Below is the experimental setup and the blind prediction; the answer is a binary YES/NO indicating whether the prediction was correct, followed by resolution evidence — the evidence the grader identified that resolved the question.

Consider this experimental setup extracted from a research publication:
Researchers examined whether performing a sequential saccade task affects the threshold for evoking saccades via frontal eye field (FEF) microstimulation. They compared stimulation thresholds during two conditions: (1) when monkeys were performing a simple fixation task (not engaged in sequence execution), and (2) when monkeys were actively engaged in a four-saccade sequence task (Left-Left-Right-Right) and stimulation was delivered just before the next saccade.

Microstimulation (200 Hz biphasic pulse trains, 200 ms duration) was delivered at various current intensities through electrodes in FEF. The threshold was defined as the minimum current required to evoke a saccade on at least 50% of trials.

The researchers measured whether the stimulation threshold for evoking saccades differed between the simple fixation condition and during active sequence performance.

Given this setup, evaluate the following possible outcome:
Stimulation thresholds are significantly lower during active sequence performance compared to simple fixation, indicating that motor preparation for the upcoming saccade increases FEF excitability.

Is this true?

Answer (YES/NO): NO